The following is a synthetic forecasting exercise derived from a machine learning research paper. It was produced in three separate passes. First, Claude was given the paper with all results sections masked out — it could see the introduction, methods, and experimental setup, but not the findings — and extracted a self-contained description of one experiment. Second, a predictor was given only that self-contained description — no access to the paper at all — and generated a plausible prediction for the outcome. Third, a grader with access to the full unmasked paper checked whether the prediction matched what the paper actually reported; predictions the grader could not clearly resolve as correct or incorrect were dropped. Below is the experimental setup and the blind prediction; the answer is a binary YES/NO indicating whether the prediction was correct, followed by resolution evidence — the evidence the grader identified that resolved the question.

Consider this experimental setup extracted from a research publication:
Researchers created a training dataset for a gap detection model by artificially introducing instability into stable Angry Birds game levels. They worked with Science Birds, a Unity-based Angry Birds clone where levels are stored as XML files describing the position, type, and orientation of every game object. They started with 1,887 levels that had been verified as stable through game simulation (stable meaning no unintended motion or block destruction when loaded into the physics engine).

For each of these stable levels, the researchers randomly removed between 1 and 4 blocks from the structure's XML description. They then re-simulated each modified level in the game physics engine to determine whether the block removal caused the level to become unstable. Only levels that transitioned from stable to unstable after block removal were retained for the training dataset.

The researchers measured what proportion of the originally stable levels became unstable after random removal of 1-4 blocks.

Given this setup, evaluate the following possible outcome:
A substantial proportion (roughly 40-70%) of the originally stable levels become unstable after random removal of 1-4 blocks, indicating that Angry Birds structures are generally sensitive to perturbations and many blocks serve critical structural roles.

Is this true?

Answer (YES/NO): NO